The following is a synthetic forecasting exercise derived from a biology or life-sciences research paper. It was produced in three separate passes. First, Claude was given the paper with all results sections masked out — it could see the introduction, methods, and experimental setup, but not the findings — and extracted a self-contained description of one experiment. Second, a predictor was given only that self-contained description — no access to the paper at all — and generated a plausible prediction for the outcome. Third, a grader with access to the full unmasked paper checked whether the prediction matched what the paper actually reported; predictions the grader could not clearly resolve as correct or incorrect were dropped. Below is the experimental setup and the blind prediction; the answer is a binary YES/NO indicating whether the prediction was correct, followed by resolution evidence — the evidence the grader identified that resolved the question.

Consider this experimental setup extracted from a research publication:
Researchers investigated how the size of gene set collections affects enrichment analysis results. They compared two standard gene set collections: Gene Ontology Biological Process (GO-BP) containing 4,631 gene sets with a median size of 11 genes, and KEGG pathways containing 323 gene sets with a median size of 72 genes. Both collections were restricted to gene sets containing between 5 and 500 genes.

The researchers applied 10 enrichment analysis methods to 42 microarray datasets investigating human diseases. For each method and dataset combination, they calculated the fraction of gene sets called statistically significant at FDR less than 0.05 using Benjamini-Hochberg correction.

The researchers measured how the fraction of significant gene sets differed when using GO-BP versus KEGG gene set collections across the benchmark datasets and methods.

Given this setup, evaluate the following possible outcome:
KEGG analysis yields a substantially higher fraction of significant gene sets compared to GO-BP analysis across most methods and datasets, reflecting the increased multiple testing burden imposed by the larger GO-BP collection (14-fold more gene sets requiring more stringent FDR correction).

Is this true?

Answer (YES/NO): NO